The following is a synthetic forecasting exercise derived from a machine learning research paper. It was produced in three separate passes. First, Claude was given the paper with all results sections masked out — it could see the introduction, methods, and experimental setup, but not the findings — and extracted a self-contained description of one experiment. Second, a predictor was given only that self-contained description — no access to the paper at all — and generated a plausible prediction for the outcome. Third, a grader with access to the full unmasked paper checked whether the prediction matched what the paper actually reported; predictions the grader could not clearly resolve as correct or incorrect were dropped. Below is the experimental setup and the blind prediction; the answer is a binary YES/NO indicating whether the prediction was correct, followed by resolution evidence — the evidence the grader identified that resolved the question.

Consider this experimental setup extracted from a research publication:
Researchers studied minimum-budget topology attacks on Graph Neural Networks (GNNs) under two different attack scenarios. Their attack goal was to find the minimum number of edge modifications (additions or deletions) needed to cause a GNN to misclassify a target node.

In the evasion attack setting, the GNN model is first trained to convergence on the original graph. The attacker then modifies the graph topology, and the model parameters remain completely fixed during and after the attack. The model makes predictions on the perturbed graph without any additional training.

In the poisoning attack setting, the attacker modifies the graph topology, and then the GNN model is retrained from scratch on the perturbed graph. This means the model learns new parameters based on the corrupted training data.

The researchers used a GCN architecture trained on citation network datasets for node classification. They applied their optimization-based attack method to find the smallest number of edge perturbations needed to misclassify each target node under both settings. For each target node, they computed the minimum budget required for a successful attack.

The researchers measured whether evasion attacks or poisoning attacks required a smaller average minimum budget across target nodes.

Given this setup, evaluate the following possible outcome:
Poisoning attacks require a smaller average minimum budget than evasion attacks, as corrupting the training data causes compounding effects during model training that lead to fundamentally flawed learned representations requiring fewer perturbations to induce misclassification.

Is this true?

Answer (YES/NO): NO